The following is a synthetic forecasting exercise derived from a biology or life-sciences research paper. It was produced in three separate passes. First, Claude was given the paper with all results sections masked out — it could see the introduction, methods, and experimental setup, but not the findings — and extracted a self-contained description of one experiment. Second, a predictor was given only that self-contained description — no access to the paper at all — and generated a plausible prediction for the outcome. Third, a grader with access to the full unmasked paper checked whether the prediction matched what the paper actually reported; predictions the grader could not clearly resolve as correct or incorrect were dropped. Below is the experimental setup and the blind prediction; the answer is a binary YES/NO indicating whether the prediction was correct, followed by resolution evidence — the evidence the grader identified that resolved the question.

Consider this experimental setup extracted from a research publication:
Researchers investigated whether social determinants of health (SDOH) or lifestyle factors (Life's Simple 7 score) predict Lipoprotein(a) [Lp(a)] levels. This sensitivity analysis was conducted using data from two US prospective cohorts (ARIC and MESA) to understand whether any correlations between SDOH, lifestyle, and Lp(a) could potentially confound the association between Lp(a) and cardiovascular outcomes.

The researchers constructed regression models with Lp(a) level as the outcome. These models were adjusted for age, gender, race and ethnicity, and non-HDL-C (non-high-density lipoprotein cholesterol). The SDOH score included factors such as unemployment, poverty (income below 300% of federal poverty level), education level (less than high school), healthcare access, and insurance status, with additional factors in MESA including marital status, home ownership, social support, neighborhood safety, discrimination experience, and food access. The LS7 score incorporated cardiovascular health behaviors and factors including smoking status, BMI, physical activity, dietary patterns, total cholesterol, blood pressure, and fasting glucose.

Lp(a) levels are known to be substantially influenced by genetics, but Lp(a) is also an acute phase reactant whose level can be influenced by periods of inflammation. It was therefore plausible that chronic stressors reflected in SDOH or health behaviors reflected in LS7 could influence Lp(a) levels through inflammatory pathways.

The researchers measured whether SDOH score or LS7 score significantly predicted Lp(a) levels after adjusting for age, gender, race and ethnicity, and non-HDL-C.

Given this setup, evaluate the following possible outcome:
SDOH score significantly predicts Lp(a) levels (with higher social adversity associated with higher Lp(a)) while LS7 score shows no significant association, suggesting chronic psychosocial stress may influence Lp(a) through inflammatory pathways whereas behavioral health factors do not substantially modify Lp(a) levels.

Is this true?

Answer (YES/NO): NO